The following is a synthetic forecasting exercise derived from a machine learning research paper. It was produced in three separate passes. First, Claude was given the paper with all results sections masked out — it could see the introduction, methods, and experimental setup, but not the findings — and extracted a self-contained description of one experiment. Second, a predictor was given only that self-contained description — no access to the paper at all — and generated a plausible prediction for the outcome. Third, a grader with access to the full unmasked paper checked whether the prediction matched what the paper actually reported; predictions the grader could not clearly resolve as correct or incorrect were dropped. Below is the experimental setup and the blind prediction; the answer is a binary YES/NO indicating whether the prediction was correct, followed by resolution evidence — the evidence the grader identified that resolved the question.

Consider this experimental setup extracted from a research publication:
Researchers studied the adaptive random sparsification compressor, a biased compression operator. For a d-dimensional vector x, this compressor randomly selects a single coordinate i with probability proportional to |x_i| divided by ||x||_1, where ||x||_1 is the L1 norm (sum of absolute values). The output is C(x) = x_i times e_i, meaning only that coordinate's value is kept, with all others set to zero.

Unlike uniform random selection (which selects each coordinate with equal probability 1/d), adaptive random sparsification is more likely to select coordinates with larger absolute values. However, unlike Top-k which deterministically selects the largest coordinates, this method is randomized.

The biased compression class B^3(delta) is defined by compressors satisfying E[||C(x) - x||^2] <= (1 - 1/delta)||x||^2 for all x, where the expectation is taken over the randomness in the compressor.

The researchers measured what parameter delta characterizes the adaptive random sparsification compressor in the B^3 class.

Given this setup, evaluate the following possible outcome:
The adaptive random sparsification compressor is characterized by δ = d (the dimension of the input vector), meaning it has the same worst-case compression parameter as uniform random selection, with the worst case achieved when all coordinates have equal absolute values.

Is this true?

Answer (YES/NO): YES